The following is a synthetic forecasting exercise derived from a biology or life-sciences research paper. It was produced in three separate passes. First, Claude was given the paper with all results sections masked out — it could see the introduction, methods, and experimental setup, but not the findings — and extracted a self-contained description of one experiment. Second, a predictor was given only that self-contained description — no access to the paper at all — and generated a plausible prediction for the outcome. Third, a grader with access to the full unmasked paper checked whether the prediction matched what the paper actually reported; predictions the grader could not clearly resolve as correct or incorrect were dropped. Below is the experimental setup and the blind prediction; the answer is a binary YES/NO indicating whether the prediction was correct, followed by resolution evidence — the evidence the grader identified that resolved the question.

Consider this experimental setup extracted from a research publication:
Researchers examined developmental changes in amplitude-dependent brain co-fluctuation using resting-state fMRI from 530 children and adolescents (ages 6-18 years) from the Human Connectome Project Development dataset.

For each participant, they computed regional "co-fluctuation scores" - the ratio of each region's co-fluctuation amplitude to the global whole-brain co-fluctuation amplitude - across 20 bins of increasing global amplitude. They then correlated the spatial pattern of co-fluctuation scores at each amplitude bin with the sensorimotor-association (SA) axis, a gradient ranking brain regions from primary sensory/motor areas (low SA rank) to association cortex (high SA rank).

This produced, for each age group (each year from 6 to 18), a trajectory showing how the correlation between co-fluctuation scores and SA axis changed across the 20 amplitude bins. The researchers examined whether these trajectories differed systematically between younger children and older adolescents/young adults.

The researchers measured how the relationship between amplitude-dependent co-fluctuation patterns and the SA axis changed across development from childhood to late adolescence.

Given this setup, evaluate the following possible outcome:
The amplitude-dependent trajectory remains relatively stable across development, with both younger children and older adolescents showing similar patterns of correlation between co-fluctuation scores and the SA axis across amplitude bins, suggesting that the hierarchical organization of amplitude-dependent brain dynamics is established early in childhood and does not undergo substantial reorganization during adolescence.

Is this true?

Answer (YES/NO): NO